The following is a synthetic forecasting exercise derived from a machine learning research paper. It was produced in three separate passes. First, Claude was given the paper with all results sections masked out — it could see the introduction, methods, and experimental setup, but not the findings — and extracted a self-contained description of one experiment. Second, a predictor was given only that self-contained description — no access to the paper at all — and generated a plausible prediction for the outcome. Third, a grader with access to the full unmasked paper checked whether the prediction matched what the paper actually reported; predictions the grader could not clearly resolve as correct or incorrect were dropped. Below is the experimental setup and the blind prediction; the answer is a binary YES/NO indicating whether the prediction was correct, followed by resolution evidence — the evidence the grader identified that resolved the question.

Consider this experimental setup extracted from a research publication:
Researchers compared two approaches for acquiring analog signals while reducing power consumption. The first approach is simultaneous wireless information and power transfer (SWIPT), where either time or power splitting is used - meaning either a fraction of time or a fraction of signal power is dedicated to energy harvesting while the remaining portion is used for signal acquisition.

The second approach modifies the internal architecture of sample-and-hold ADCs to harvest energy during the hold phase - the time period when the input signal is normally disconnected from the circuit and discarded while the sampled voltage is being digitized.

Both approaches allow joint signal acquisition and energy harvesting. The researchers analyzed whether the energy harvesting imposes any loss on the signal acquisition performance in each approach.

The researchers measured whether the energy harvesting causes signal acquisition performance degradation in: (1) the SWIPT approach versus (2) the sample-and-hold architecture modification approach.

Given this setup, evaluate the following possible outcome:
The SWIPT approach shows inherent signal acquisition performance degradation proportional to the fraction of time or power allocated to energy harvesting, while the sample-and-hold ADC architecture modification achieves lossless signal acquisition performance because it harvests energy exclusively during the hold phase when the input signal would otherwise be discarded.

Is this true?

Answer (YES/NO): YES